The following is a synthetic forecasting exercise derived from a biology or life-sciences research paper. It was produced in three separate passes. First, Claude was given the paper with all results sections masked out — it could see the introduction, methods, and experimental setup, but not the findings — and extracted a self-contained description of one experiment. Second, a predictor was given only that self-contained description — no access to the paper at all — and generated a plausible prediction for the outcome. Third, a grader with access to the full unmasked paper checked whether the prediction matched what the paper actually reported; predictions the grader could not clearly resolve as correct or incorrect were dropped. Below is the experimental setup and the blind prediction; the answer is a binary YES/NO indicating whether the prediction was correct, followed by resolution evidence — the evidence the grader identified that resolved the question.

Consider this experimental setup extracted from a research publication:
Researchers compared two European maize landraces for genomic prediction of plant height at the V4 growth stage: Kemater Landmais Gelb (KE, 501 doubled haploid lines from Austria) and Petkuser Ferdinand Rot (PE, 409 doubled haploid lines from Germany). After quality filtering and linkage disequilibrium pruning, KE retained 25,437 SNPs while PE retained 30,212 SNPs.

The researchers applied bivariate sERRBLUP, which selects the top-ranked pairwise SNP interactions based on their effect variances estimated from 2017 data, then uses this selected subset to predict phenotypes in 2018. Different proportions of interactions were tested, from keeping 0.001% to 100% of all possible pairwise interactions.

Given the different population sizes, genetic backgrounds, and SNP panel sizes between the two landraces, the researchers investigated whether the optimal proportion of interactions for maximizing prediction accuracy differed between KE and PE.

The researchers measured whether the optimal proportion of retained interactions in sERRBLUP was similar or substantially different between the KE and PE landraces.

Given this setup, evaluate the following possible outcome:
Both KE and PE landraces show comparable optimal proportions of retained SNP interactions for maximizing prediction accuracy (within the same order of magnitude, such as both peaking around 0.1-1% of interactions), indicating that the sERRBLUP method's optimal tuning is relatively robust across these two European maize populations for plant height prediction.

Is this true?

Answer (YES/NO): YES